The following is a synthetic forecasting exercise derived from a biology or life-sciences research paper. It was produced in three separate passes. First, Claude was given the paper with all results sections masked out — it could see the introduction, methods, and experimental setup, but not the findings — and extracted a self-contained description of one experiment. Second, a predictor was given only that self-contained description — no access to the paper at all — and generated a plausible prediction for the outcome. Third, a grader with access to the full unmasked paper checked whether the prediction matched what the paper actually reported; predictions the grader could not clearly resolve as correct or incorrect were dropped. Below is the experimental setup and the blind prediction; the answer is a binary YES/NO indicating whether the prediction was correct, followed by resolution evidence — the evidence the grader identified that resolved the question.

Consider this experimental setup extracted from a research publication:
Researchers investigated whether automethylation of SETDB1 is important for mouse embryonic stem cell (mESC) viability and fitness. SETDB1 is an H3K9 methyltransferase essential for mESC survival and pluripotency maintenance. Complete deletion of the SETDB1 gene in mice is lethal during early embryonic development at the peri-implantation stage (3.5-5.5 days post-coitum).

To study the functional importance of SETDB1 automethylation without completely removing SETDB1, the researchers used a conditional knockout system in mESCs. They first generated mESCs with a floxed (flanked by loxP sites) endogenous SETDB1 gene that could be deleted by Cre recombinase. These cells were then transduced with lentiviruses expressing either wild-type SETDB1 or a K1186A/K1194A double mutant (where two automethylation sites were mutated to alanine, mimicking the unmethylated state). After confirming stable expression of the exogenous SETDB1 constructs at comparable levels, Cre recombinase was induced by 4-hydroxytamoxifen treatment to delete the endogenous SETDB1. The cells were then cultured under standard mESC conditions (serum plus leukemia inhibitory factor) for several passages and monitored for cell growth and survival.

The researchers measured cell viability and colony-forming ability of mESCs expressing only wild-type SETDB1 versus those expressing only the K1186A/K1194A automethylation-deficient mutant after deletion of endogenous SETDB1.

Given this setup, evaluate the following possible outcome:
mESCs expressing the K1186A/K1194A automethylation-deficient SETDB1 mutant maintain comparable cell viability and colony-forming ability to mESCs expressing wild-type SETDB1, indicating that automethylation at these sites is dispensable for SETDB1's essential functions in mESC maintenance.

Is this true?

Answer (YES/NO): NO